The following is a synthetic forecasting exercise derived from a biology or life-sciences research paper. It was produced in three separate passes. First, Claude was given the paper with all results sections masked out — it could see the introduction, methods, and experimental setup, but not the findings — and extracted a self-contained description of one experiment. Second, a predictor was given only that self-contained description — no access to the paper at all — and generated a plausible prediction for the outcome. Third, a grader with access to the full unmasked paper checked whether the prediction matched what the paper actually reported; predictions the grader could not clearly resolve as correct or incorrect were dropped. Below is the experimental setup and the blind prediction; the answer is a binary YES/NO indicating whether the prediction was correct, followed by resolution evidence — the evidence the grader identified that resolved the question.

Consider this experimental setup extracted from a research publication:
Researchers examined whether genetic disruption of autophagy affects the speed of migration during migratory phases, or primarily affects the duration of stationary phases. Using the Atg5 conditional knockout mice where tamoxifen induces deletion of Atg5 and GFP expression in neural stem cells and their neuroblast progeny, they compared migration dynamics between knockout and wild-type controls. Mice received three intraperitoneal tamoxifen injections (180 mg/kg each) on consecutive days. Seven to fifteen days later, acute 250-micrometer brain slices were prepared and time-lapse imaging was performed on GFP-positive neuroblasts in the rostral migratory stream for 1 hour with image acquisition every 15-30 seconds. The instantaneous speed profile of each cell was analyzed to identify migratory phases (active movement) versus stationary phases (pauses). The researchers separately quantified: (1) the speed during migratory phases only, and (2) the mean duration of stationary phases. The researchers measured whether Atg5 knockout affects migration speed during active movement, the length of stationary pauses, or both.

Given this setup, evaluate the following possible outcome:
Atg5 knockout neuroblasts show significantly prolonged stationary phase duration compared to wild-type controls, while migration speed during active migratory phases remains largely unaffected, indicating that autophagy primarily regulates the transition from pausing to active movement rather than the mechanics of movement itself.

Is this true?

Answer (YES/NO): YES